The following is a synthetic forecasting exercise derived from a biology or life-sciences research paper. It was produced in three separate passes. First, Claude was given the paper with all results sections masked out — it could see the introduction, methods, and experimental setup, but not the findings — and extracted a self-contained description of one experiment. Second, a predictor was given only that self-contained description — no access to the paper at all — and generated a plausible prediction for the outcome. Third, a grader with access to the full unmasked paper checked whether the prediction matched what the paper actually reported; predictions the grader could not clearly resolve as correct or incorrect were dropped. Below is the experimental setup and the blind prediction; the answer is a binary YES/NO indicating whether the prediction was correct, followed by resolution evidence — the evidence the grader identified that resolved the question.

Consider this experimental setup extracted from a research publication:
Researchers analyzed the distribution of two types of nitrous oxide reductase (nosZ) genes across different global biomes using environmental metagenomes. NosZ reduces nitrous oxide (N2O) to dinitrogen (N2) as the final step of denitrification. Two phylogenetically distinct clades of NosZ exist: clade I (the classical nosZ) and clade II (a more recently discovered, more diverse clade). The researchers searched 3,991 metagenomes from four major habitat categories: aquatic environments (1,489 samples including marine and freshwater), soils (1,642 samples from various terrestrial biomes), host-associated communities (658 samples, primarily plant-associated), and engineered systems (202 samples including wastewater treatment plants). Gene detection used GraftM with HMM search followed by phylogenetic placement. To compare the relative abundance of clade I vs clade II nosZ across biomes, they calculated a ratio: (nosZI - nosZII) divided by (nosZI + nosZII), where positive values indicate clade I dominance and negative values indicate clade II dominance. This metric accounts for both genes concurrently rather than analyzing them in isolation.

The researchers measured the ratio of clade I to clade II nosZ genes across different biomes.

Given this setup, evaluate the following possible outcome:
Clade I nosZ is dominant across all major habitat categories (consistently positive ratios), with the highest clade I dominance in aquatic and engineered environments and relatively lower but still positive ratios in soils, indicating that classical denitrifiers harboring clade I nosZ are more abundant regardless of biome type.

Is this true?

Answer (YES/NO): NO